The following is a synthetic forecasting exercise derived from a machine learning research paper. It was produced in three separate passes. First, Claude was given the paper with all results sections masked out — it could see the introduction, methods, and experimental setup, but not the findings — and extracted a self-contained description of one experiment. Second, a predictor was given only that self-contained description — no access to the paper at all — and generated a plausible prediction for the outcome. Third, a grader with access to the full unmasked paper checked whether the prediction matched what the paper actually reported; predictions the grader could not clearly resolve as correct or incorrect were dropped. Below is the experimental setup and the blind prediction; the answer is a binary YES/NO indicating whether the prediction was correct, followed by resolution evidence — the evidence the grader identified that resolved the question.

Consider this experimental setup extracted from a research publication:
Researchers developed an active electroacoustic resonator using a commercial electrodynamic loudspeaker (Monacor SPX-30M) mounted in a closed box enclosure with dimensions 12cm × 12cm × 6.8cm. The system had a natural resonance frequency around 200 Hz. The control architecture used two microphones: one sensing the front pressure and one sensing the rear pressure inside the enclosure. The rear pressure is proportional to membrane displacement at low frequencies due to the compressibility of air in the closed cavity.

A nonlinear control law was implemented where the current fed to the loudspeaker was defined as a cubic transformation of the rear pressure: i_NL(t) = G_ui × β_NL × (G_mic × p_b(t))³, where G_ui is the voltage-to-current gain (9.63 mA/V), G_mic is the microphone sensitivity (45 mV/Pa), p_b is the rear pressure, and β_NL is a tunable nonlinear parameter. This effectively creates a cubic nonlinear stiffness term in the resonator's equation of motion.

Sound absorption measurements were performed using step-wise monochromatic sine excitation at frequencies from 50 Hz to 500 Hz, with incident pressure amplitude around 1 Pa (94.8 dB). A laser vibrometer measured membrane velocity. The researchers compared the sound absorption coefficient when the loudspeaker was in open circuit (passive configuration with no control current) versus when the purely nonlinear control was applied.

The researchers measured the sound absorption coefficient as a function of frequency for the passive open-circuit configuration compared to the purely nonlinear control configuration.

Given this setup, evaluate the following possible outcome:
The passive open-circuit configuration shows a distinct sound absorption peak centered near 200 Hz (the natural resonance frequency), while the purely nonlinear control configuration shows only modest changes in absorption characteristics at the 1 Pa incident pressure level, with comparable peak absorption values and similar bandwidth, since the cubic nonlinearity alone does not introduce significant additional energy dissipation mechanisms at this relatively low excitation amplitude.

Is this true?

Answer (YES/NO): NO